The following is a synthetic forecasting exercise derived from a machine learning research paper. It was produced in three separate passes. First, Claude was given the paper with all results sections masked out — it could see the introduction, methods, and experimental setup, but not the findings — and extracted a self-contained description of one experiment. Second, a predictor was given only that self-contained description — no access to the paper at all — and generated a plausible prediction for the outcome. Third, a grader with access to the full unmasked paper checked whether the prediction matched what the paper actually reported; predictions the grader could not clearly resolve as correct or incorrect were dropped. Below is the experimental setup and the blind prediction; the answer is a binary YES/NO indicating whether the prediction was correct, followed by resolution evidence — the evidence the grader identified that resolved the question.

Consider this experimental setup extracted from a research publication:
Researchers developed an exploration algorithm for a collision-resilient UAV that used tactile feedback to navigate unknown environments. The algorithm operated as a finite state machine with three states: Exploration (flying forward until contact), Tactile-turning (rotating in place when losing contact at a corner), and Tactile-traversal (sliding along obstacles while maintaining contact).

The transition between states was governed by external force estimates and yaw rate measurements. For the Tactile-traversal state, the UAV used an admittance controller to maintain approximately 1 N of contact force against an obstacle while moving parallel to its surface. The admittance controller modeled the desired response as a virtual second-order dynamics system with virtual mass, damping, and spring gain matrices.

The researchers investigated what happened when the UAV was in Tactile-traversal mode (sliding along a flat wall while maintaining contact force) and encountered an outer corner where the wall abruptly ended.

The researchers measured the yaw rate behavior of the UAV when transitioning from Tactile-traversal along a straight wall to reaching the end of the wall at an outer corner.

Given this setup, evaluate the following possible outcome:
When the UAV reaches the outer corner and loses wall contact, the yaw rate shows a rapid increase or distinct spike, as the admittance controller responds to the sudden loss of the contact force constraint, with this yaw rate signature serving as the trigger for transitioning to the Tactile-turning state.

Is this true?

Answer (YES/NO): YES